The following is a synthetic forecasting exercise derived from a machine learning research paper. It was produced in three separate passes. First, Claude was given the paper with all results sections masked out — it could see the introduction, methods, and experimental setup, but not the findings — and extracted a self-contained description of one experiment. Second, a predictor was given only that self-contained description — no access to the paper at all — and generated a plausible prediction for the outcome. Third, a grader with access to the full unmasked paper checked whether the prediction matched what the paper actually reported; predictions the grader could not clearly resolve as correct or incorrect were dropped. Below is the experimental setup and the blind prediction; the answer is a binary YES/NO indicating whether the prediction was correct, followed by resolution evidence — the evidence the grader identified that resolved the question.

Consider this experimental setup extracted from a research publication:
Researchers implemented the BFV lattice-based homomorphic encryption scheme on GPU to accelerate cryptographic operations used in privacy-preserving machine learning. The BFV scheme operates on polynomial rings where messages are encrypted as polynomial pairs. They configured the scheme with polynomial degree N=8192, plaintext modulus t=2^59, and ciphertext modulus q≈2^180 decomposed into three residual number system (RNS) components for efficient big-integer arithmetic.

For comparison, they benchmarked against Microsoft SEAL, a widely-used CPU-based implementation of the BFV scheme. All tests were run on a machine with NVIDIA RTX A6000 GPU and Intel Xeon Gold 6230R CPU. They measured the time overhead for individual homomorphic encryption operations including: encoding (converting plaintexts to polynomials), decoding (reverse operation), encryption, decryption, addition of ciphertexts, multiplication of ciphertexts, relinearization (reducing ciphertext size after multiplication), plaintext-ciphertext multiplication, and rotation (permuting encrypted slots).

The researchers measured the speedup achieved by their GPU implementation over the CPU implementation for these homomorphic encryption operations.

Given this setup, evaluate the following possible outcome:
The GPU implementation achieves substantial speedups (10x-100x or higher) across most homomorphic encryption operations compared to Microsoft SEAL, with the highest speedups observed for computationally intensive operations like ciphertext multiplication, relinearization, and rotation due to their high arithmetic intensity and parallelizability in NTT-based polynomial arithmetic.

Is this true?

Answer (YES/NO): NO